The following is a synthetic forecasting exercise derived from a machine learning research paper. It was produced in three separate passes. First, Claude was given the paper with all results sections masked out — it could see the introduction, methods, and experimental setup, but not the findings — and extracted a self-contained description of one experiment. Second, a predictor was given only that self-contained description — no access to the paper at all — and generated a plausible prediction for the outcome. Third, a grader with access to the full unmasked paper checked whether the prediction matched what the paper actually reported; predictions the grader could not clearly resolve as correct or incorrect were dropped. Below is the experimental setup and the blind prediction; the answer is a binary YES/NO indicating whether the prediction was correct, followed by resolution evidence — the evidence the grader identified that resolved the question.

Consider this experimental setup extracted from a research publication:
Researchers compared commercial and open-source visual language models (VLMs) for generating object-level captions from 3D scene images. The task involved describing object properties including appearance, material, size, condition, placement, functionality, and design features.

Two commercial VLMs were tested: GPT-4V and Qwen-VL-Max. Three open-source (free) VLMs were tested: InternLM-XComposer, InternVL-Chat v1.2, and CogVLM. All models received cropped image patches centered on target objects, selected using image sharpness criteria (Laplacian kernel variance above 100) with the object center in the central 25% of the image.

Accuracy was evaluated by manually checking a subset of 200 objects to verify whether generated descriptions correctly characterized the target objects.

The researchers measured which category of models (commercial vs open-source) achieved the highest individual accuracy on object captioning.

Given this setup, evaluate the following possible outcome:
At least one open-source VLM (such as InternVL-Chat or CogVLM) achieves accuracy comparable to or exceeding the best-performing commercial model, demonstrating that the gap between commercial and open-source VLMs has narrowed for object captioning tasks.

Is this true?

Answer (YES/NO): YES